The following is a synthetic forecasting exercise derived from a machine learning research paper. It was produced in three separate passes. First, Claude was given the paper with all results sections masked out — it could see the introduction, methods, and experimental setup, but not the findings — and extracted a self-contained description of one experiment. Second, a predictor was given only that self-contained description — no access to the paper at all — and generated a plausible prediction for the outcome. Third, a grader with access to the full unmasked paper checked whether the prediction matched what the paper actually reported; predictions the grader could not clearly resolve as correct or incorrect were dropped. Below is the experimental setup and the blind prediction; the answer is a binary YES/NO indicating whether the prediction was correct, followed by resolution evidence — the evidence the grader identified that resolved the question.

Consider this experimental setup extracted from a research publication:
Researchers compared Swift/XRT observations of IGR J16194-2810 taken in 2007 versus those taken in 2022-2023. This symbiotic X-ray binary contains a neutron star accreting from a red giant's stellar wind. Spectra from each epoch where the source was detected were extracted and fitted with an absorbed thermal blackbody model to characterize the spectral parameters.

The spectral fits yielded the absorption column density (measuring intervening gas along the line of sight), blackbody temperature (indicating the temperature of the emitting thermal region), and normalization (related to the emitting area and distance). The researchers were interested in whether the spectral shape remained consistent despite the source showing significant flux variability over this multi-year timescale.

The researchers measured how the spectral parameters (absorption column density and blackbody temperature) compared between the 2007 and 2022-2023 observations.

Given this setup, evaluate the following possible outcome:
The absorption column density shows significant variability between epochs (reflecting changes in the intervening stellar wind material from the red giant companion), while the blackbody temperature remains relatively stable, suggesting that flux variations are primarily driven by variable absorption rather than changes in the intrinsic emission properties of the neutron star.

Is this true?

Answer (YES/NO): NO